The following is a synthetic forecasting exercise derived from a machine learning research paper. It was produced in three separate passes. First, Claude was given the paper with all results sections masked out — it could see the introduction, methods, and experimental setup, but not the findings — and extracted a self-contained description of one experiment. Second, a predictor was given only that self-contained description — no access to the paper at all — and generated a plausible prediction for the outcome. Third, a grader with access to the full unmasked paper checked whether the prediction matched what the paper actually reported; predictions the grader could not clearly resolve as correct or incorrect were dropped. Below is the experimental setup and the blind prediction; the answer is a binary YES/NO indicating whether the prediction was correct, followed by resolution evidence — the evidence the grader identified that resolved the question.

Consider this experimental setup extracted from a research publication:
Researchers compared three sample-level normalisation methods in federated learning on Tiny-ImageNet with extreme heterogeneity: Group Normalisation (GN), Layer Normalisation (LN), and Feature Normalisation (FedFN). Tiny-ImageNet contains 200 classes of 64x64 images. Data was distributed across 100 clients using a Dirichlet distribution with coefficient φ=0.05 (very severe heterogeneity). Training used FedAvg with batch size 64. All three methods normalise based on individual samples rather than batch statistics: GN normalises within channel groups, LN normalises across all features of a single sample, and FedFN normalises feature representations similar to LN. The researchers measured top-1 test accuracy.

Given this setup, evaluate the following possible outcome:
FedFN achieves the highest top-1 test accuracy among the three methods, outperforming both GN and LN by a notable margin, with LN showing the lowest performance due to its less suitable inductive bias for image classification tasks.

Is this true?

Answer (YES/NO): YES